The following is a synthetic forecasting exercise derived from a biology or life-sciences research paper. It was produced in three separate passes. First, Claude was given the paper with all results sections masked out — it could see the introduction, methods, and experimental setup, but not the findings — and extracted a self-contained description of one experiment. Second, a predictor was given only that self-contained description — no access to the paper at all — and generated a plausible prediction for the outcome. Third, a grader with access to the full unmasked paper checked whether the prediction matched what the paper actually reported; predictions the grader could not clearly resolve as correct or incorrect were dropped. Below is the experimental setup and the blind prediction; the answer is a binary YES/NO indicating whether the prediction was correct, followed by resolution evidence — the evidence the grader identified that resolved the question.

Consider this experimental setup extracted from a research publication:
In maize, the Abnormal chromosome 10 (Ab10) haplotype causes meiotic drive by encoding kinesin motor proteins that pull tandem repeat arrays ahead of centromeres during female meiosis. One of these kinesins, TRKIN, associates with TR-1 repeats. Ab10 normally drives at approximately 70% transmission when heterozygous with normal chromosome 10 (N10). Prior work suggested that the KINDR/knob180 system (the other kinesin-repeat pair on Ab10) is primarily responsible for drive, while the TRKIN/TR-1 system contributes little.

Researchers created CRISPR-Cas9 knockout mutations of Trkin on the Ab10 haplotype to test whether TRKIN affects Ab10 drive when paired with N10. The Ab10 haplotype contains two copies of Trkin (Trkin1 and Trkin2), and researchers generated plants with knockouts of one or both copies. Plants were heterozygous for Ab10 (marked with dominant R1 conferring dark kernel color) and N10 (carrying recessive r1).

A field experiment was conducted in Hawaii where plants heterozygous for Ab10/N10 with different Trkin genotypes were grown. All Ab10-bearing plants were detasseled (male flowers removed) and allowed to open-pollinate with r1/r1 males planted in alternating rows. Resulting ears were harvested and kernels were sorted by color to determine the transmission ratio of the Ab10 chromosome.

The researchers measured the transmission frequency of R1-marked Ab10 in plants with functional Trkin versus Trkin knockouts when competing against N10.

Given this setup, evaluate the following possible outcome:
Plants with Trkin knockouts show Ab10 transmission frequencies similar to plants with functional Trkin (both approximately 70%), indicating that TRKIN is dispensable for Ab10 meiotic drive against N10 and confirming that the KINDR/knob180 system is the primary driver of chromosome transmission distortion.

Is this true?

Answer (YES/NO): NO